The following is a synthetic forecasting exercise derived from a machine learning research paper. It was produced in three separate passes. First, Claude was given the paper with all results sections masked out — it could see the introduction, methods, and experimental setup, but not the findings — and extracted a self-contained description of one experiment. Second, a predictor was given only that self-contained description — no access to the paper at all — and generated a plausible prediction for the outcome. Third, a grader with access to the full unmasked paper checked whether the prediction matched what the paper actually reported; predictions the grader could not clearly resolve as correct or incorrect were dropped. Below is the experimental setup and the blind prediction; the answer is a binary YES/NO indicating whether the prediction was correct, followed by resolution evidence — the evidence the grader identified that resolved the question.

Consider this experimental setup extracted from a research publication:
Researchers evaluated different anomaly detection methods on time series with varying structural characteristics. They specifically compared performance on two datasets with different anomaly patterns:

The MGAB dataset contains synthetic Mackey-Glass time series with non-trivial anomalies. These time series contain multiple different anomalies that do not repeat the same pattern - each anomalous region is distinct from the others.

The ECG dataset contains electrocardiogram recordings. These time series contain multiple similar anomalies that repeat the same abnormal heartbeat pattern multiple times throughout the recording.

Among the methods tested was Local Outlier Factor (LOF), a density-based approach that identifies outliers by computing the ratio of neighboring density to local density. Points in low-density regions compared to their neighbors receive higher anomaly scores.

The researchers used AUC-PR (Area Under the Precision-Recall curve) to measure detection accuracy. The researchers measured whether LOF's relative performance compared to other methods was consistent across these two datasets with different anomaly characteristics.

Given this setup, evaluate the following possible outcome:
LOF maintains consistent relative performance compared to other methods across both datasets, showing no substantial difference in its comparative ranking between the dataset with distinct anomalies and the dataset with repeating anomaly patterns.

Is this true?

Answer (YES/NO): NO